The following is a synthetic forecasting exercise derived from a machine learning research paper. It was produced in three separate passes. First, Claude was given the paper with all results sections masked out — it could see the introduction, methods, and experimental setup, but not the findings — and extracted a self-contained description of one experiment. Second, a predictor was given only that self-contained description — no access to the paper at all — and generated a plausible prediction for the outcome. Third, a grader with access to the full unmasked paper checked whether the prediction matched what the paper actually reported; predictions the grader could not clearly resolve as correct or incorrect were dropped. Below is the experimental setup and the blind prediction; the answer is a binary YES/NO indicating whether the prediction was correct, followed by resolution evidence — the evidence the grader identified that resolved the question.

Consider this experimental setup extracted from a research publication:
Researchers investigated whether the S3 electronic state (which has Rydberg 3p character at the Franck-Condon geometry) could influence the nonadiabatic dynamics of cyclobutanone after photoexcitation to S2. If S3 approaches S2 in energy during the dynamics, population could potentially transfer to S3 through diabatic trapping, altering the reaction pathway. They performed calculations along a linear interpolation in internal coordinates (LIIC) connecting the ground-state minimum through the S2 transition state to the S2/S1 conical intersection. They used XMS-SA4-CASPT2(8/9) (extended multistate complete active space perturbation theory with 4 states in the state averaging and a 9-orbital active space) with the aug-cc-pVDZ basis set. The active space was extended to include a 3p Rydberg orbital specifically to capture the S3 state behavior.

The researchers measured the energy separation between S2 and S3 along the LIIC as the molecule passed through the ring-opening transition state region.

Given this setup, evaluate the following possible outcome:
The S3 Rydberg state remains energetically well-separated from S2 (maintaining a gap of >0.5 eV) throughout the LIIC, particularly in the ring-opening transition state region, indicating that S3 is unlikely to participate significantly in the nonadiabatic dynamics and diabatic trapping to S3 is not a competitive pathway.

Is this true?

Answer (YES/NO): YES